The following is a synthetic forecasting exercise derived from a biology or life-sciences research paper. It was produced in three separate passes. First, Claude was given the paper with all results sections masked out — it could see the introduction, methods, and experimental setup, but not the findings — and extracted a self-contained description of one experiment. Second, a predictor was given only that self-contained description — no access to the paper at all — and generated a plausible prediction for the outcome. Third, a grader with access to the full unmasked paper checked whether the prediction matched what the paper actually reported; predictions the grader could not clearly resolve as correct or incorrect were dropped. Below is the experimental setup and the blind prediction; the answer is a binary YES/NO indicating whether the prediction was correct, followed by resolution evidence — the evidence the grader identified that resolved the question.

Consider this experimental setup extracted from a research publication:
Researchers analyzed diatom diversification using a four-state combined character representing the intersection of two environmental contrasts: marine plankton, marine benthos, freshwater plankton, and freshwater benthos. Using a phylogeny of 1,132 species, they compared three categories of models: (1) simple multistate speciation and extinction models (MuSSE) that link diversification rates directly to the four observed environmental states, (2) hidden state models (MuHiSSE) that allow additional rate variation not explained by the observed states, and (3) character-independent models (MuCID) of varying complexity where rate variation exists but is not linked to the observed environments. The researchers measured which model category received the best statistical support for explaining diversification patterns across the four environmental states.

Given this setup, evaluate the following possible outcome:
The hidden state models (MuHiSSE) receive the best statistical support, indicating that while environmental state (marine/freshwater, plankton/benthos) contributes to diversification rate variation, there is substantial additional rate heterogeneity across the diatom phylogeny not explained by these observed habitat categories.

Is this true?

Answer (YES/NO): NO